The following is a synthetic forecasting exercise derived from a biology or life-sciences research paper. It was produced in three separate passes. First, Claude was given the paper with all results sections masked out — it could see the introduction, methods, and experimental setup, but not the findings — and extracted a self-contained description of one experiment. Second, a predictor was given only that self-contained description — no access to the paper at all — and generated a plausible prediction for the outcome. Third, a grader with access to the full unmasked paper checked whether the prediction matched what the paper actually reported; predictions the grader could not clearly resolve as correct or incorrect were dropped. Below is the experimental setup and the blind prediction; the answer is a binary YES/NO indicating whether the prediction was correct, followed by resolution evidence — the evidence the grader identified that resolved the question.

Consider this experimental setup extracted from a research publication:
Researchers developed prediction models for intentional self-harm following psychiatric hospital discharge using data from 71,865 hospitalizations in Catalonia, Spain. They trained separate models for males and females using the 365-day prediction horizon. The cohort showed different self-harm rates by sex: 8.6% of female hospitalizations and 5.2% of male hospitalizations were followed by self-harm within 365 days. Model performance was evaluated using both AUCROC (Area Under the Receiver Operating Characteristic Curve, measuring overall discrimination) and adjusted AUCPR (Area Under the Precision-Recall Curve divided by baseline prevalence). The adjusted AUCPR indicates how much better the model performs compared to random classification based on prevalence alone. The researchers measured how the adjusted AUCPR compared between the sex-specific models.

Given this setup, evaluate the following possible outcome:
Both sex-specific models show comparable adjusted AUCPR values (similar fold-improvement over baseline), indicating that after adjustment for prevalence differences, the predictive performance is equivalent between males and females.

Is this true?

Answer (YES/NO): NO